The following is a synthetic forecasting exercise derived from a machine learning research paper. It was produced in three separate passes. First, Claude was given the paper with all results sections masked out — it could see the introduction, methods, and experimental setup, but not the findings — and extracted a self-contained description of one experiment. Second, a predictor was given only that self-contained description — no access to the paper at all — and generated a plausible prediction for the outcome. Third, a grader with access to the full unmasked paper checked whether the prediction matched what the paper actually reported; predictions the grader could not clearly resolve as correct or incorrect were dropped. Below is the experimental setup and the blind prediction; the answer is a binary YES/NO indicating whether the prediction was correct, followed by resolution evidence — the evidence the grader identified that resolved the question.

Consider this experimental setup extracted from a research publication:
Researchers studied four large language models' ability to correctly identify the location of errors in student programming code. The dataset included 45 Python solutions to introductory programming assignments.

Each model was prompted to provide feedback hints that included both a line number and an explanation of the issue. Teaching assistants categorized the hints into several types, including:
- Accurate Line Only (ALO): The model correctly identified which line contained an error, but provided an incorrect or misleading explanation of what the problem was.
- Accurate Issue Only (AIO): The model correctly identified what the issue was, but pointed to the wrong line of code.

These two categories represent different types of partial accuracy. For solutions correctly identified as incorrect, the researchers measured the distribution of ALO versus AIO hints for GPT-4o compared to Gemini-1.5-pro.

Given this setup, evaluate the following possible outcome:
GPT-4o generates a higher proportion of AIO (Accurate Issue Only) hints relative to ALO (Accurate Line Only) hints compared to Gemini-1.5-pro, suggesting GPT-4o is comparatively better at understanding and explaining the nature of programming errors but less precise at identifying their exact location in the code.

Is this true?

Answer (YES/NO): NO